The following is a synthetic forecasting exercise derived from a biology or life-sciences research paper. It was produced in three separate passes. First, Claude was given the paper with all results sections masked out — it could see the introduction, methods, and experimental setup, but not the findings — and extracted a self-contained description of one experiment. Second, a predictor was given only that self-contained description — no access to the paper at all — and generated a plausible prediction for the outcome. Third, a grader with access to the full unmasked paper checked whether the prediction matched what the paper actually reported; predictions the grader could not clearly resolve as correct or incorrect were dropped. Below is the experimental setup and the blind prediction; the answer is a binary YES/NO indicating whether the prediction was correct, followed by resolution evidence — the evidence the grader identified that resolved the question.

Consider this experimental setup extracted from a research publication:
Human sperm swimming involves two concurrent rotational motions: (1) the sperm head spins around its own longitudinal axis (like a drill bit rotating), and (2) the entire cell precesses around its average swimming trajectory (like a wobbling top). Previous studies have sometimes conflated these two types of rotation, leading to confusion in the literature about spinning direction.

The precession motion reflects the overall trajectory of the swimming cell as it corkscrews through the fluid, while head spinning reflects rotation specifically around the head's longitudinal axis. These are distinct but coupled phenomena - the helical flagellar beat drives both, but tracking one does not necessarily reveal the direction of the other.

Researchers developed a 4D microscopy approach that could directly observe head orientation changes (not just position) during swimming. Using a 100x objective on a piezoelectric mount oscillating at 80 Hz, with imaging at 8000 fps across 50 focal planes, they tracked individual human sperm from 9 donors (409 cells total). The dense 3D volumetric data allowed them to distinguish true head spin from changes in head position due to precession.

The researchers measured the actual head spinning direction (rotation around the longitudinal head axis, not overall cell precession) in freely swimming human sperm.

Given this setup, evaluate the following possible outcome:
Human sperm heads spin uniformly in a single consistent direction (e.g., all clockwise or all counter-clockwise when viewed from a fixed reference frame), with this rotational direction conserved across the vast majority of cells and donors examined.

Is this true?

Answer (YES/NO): YES